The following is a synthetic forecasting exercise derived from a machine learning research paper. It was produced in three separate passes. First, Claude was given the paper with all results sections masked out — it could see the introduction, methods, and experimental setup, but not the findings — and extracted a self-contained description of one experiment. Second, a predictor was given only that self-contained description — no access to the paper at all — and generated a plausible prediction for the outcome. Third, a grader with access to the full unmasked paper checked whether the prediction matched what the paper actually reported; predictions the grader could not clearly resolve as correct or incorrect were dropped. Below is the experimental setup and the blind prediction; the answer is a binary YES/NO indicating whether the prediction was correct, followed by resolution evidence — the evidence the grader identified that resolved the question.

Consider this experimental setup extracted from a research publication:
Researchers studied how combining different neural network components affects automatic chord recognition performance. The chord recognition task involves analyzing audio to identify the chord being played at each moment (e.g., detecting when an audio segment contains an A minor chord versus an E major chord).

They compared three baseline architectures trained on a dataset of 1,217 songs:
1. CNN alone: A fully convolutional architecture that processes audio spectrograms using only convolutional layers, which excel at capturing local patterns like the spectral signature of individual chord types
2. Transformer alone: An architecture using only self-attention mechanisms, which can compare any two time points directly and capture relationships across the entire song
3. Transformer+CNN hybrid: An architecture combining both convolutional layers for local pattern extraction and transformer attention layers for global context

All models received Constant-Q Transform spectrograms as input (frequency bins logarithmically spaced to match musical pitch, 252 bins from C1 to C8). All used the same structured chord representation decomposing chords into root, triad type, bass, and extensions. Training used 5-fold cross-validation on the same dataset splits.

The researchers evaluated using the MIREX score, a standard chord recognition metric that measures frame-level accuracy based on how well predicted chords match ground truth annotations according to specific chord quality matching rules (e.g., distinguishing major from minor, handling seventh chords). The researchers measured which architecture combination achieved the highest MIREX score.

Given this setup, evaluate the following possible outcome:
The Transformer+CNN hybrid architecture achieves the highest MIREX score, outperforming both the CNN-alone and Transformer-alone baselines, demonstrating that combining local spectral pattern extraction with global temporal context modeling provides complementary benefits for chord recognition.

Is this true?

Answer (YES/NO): YES